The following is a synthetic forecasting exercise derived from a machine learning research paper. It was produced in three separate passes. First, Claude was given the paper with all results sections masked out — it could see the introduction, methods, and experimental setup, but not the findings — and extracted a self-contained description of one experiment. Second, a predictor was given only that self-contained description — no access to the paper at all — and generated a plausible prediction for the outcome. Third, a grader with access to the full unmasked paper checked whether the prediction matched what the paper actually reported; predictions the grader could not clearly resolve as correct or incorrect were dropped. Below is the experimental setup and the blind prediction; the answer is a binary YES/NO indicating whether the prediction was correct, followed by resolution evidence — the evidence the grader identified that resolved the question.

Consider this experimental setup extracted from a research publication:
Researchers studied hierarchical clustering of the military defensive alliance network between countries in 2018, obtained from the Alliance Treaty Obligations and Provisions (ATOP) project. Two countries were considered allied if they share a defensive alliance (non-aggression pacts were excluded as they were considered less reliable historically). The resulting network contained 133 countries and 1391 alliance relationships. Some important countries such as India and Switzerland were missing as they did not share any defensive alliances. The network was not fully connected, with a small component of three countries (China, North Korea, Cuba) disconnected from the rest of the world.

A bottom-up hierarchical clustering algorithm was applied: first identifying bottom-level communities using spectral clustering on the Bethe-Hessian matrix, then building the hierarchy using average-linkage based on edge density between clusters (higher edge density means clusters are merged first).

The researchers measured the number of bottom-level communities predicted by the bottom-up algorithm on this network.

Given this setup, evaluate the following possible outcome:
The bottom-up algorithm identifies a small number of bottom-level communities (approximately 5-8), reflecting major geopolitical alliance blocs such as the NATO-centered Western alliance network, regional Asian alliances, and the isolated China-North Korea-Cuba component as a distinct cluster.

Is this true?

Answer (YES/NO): NO